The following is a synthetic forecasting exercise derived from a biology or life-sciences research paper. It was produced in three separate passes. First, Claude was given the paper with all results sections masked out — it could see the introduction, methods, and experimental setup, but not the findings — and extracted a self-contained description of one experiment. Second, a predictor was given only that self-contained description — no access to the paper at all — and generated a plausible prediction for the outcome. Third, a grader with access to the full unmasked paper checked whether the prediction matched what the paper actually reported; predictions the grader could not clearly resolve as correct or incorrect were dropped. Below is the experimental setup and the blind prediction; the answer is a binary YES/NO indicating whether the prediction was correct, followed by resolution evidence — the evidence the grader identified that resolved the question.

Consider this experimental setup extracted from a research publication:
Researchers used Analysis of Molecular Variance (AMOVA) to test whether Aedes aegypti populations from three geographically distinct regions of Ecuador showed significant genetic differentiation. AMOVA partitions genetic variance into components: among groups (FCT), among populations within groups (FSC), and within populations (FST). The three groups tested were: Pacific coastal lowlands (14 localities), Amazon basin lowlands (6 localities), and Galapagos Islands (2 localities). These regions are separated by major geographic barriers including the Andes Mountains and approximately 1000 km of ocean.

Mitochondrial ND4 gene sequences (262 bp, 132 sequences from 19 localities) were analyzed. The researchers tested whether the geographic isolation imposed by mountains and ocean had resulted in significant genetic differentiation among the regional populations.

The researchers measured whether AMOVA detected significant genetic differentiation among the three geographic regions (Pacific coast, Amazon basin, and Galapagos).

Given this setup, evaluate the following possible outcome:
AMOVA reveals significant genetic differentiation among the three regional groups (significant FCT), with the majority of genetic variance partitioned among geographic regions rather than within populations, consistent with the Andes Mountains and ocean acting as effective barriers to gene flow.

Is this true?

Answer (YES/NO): NO